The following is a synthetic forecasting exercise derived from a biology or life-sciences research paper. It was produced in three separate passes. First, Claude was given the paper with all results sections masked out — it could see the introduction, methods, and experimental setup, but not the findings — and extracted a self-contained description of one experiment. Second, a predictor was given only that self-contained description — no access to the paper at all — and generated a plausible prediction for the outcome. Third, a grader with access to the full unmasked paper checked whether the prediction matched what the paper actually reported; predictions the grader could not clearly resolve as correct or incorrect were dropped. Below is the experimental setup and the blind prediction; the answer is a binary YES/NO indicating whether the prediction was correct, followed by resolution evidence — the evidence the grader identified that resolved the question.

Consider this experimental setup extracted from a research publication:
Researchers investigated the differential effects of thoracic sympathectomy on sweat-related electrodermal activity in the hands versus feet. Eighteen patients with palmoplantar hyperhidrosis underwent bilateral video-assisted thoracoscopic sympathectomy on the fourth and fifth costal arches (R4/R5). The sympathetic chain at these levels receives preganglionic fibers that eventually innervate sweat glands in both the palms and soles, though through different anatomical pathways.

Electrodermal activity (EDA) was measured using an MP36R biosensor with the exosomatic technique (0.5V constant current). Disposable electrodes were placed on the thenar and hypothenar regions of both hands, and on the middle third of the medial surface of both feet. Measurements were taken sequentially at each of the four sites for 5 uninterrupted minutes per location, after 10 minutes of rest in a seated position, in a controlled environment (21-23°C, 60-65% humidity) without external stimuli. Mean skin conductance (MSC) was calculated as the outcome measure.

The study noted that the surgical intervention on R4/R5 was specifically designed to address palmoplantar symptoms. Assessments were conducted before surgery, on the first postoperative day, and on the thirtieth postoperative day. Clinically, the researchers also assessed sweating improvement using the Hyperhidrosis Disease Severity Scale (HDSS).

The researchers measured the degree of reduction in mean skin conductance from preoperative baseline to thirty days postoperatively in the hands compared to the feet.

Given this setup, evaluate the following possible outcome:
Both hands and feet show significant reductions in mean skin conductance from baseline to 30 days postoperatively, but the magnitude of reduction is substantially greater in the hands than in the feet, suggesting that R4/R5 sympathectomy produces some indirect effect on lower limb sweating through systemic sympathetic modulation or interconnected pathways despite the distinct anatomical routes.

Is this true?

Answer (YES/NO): YES